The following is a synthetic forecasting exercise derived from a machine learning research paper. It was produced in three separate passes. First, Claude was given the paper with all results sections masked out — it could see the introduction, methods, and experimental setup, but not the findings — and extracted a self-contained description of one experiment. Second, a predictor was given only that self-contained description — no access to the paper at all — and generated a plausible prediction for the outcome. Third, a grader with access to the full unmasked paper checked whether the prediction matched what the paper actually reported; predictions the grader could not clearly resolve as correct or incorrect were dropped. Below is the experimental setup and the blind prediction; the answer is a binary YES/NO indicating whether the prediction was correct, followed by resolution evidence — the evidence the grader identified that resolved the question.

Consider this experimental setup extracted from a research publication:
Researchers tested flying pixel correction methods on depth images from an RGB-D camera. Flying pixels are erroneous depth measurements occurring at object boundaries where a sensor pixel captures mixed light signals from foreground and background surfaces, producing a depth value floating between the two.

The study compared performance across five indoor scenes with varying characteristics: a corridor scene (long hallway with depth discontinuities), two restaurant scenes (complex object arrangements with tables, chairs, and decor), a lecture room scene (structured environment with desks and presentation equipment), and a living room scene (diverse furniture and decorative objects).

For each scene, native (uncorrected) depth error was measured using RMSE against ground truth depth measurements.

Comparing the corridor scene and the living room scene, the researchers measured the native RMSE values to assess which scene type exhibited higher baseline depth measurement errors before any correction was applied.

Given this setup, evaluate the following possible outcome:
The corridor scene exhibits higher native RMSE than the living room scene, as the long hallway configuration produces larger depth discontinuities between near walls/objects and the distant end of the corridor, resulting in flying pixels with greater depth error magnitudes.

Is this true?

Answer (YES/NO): YES